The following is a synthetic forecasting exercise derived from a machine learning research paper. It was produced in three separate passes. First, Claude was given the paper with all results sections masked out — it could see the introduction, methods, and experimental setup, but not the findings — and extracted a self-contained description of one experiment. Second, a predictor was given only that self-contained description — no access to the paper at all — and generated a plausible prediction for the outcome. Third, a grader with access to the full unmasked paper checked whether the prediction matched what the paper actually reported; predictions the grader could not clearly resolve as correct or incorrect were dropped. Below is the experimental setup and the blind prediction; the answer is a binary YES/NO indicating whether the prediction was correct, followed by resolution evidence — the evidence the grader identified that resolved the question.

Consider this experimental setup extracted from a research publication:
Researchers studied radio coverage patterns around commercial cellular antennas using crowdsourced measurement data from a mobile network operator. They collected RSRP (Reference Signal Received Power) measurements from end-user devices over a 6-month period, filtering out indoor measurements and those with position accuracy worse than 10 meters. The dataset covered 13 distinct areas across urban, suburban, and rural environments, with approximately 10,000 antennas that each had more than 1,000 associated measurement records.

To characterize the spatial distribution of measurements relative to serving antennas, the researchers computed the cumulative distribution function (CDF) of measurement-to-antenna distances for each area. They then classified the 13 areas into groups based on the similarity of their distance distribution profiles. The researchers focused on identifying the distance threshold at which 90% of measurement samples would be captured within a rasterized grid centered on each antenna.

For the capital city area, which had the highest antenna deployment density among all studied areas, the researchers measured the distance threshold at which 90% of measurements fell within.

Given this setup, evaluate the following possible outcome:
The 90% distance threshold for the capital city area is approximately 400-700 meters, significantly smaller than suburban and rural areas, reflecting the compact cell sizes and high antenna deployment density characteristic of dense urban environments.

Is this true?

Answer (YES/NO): YES